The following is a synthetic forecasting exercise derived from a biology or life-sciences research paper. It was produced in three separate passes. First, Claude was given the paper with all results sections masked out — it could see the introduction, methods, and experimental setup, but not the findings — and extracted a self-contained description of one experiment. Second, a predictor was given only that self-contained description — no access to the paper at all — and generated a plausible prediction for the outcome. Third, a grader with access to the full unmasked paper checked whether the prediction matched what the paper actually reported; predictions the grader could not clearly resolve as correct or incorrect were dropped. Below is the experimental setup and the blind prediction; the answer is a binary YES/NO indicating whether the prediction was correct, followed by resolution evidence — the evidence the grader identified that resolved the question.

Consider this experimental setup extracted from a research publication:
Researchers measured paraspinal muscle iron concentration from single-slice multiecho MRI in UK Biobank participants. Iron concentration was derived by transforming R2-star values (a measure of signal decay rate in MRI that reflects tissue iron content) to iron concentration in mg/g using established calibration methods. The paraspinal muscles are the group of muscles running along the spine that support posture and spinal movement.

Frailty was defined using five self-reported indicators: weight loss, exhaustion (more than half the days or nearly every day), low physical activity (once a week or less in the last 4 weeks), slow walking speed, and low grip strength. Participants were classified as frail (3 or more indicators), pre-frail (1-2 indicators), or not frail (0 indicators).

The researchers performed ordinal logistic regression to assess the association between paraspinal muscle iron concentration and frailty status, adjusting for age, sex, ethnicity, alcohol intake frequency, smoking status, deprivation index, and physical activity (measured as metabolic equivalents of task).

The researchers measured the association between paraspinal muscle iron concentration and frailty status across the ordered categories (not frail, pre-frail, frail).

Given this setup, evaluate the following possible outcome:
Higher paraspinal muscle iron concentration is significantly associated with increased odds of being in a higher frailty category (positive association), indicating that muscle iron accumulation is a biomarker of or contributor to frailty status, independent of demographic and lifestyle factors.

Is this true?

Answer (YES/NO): NO